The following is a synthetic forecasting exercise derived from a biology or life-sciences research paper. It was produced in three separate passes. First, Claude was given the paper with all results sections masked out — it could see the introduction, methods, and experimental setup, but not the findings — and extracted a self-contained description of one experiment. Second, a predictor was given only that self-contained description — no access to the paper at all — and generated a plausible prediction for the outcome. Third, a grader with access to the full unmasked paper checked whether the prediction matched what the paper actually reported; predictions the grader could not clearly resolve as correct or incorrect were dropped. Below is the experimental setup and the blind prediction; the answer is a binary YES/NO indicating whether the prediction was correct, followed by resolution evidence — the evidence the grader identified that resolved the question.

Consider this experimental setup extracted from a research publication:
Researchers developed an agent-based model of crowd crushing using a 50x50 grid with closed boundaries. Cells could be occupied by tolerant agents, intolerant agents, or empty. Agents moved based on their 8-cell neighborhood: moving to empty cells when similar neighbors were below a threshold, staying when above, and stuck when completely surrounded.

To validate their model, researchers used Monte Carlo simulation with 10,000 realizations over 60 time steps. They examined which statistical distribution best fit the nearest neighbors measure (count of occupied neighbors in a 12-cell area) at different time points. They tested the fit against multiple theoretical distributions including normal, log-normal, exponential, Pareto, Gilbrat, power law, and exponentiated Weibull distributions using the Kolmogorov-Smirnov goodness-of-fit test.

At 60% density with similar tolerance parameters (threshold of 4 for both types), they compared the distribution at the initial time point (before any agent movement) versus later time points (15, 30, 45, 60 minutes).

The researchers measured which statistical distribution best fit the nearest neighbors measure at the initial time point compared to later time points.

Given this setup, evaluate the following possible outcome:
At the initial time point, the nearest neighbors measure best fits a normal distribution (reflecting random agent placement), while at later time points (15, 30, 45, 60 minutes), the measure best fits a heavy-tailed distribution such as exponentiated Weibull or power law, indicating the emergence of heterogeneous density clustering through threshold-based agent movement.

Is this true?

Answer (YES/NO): NO